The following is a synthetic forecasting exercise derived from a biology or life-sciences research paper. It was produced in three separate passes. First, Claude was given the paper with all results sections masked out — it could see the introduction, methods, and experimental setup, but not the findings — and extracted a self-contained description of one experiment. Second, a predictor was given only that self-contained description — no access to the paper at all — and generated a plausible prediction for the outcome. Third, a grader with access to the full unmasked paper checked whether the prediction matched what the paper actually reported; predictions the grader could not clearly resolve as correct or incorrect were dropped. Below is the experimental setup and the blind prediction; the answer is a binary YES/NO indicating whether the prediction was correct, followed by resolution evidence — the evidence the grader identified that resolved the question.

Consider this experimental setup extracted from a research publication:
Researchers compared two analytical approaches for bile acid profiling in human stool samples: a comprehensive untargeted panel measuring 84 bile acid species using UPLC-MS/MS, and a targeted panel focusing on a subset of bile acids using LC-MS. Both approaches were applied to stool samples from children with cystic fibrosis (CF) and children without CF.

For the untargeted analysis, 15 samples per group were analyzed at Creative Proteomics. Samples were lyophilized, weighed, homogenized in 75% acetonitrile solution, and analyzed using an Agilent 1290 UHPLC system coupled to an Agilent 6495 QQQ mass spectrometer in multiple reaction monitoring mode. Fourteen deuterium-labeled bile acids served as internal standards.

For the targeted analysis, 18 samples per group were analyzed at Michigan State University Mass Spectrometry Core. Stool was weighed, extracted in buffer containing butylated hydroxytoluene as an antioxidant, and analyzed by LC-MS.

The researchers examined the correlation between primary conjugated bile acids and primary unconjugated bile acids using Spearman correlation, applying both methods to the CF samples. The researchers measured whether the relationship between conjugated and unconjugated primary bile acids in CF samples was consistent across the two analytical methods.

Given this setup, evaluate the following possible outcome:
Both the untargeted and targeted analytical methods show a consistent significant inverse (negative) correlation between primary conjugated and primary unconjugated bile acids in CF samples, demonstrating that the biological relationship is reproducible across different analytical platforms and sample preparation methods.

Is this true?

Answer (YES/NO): NO